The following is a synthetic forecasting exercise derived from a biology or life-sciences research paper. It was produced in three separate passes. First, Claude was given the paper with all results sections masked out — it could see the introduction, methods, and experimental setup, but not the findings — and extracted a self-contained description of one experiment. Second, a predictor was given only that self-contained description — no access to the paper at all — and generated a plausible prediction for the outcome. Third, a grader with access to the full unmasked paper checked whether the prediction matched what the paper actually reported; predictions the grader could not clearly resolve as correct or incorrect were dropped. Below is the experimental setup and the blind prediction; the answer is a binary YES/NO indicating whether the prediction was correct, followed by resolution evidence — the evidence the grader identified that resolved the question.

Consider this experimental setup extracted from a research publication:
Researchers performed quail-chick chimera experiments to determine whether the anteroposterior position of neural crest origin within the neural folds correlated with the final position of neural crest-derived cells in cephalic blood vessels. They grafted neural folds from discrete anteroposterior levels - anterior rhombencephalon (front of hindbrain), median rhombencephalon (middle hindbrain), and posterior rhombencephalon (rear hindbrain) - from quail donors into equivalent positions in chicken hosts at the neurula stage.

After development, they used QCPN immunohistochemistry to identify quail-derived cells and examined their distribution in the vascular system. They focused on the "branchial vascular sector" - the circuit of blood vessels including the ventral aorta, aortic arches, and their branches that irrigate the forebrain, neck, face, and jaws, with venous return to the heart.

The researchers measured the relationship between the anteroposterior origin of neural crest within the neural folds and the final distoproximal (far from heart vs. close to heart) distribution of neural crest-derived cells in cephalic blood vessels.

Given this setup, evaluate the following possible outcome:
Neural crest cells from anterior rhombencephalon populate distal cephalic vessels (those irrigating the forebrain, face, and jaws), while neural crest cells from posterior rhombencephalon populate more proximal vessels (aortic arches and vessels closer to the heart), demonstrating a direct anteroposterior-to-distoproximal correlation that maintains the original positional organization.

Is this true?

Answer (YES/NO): YES